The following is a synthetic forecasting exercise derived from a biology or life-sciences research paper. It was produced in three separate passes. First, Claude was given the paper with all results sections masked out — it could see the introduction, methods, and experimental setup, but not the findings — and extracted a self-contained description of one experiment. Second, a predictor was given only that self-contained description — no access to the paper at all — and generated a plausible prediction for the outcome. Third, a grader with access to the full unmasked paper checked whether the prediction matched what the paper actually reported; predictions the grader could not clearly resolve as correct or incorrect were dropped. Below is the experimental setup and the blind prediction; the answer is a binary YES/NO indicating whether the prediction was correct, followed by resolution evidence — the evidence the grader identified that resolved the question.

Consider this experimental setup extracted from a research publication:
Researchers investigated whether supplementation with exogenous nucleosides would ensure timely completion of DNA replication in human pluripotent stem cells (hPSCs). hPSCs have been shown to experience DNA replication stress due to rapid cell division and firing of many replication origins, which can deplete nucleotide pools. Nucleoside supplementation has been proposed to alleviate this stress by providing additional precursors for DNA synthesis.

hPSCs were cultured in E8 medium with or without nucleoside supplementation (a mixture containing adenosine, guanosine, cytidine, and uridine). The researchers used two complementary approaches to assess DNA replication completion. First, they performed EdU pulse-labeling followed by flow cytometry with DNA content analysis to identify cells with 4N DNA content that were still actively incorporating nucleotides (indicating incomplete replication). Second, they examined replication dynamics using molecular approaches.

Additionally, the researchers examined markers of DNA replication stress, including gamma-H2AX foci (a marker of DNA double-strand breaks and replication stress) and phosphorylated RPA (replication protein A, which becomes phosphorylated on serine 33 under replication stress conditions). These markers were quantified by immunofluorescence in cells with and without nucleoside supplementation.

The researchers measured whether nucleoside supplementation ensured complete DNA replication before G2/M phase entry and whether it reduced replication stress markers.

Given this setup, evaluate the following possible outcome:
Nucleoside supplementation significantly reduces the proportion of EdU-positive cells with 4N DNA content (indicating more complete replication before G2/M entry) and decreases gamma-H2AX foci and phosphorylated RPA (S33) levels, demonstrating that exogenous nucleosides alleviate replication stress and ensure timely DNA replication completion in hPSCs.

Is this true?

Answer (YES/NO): NO